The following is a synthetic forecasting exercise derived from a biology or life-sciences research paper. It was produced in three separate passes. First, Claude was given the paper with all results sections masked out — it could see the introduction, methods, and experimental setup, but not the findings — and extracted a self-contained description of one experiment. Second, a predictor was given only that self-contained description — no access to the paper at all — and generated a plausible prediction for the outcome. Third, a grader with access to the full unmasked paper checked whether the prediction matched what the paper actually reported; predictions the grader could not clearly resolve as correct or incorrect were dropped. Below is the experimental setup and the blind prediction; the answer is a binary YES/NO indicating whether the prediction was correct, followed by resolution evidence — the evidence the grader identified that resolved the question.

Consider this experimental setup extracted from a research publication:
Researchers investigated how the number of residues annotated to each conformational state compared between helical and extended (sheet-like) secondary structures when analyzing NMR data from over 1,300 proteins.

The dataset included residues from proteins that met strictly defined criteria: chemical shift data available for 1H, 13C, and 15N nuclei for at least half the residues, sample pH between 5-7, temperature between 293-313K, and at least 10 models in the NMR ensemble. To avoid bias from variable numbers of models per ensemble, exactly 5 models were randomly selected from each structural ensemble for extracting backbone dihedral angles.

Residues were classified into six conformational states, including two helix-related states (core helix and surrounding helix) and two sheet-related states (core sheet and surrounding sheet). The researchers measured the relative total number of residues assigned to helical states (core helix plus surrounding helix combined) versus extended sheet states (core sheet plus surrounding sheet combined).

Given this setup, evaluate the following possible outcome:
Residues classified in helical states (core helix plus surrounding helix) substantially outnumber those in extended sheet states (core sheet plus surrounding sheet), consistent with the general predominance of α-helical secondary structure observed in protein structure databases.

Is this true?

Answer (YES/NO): YES